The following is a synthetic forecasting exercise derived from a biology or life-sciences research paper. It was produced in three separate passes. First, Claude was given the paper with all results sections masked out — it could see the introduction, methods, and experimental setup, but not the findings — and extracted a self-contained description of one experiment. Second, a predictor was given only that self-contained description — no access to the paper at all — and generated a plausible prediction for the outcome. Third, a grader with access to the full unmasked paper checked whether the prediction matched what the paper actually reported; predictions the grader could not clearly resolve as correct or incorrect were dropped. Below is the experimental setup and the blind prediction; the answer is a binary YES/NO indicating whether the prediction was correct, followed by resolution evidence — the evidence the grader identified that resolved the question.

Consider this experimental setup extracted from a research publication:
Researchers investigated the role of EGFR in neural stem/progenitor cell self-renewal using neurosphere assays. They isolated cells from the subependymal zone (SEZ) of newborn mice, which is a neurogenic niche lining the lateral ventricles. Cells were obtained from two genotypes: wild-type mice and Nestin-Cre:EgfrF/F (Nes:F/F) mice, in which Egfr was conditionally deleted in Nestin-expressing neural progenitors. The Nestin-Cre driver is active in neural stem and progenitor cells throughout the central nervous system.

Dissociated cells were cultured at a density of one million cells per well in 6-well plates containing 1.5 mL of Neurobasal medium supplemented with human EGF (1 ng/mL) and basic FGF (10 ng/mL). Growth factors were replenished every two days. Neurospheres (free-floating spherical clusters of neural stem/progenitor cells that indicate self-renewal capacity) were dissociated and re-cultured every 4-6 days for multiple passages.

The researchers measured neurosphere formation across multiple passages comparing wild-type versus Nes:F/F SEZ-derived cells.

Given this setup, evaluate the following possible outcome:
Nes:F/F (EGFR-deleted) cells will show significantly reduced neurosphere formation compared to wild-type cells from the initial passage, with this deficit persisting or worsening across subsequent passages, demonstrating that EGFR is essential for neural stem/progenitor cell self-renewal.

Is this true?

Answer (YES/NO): NO